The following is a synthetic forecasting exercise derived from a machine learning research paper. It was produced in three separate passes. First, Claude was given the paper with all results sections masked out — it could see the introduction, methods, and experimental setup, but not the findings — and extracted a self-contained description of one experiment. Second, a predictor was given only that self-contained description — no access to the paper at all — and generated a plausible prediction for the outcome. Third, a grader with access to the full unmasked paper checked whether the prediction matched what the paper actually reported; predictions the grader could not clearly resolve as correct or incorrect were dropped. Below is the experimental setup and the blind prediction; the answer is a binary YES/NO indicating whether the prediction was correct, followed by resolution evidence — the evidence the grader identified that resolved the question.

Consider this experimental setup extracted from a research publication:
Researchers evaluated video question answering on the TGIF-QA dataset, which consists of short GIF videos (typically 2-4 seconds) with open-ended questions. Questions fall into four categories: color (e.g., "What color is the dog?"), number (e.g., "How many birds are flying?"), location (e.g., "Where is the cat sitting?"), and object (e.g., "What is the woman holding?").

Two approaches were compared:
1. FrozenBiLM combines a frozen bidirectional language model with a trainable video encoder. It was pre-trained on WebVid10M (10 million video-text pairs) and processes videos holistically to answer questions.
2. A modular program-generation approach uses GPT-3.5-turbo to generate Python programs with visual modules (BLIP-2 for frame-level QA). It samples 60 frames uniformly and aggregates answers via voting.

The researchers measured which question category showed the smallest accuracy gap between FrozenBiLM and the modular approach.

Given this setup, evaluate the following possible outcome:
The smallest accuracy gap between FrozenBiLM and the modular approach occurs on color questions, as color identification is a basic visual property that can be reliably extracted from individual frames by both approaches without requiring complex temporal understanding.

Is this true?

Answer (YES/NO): NO